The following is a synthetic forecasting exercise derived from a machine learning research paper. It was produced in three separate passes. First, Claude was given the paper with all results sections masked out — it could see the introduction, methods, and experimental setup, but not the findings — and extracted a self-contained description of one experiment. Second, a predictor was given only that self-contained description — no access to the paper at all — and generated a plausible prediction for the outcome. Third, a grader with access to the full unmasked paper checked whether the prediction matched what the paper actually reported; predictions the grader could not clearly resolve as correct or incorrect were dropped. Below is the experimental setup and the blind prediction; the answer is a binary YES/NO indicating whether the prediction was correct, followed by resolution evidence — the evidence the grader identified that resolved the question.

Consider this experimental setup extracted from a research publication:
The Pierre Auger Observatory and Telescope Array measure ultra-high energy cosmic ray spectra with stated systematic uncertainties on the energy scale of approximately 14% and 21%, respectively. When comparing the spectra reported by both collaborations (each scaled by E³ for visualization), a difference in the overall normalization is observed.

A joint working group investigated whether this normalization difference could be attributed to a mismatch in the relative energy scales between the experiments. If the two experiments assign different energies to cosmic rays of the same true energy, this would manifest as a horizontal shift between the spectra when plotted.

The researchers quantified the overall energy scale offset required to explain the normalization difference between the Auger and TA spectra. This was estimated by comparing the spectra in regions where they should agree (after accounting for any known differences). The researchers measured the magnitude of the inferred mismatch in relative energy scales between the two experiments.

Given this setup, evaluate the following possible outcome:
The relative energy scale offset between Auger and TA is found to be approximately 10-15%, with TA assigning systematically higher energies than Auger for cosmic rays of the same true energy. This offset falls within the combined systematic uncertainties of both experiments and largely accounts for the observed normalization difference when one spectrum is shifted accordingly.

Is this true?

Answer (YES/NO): YES